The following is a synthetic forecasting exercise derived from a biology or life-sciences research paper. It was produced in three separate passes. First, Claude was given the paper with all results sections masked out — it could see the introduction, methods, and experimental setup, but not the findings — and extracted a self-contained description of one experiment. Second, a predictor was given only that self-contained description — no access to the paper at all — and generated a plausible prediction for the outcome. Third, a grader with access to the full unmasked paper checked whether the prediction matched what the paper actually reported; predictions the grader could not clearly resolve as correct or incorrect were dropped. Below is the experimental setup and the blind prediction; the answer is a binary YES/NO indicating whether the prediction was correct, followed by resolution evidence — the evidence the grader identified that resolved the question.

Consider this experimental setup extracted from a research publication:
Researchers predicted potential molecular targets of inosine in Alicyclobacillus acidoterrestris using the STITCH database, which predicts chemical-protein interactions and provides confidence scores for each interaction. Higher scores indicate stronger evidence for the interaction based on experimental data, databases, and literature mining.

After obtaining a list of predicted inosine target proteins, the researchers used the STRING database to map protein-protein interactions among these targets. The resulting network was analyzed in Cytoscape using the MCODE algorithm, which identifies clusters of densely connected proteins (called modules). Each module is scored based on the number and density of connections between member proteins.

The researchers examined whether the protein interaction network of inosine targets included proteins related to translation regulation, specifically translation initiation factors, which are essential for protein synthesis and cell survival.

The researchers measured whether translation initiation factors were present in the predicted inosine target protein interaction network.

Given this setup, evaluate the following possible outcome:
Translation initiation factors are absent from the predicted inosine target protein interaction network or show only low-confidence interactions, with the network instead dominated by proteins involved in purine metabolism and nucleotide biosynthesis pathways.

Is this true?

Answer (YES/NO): NO